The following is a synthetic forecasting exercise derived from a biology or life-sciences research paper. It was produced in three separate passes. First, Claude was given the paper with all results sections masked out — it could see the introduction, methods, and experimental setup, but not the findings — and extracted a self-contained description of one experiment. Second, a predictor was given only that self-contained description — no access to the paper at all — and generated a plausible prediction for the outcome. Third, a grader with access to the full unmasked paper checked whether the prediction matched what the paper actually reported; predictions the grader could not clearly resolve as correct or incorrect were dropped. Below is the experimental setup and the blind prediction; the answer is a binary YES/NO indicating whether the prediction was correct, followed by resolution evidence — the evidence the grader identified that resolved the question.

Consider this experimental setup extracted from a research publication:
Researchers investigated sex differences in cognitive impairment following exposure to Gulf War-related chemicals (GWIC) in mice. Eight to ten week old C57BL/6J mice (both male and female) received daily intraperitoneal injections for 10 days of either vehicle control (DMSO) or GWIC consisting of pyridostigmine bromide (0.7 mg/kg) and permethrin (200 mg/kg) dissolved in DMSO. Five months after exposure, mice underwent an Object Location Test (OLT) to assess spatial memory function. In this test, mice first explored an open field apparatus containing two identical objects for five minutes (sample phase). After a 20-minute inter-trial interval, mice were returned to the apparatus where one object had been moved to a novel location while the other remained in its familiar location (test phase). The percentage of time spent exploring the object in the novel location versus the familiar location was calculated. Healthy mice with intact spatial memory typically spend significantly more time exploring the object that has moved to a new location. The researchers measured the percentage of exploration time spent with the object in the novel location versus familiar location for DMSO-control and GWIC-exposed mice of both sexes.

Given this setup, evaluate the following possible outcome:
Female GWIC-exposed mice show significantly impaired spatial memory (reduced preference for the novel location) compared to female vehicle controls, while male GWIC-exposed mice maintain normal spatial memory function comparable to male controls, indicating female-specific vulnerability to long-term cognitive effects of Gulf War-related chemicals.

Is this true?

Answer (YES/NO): YES